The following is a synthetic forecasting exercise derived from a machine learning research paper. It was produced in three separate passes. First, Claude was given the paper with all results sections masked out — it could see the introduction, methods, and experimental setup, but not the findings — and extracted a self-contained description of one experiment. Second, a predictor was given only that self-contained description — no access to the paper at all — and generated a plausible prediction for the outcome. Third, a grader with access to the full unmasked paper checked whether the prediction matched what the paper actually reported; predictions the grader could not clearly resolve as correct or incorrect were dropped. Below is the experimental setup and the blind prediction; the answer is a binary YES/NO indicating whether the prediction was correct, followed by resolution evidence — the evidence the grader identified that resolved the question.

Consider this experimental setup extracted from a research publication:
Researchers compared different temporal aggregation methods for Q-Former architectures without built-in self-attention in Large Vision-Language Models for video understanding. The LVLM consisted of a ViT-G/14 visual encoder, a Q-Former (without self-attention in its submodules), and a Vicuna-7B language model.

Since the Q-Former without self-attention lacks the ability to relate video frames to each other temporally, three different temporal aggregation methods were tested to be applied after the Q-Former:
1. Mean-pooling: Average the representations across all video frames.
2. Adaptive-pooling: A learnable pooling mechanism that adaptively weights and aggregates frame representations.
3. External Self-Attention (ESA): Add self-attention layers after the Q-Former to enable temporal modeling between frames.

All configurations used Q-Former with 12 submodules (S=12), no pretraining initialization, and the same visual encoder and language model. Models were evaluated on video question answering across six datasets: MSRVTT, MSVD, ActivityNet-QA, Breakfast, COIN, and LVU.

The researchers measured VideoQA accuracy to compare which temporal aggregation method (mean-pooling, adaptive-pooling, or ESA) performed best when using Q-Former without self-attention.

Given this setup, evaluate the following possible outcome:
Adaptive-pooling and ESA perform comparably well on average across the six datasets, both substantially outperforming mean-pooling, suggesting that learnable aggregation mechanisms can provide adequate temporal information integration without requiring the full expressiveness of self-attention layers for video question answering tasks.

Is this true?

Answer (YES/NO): NO